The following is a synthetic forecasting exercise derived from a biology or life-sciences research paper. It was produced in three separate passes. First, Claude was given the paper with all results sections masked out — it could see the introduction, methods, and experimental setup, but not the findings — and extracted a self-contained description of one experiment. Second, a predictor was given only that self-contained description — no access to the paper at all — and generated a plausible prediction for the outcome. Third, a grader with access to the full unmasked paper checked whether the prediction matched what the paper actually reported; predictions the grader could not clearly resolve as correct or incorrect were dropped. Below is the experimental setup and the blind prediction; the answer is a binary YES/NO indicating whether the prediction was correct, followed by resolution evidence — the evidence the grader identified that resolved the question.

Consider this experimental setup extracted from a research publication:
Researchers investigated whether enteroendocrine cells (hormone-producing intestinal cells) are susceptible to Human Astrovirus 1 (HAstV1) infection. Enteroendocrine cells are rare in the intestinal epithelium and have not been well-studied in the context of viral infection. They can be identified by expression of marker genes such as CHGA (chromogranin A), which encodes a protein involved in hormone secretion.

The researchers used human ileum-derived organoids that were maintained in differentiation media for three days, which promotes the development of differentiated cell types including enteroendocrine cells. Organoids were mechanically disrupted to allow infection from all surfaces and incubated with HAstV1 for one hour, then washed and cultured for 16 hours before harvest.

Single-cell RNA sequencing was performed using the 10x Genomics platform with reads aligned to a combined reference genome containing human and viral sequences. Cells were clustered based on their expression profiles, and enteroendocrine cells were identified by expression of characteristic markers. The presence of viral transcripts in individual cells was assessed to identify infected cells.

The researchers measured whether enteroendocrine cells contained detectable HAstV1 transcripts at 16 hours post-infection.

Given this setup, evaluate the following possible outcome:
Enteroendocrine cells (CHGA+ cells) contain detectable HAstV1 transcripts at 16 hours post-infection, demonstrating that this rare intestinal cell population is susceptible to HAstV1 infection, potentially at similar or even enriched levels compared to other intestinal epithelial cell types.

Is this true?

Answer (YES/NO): NO